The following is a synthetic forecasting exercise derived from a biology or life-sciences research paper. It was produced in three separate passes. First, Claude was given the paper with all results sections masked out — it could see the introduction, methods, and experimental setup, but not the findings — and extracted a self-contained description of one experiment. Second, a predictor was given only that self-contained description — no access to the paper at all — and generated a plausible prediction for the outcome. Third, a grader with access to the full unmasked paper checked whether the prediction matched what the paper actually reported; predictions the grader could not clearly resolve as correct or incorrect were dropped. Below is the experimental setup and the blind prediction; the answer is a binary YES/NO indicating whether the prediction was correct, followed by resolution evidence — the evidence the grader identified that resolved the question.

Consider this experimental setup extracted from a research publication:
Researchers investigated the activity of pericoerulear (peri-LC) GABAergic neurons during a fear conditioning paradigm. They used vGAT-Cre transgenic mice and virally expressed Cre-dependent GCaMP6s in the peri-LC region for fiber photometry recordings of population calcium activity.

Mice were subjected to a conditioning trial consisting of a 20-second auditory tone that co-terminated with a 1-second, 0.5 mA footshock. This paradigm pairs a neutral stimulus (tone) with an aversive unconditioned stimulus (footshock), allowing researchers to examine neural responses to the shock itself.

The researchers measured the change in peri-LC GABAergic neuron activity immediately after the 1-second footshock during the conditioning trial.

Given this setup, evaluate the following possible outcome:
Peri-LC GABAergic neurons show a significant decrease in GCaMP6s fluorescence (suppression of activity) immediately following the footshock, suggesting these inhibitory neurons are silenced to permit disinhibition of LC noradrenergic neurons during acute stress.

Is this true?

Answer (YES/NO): NO